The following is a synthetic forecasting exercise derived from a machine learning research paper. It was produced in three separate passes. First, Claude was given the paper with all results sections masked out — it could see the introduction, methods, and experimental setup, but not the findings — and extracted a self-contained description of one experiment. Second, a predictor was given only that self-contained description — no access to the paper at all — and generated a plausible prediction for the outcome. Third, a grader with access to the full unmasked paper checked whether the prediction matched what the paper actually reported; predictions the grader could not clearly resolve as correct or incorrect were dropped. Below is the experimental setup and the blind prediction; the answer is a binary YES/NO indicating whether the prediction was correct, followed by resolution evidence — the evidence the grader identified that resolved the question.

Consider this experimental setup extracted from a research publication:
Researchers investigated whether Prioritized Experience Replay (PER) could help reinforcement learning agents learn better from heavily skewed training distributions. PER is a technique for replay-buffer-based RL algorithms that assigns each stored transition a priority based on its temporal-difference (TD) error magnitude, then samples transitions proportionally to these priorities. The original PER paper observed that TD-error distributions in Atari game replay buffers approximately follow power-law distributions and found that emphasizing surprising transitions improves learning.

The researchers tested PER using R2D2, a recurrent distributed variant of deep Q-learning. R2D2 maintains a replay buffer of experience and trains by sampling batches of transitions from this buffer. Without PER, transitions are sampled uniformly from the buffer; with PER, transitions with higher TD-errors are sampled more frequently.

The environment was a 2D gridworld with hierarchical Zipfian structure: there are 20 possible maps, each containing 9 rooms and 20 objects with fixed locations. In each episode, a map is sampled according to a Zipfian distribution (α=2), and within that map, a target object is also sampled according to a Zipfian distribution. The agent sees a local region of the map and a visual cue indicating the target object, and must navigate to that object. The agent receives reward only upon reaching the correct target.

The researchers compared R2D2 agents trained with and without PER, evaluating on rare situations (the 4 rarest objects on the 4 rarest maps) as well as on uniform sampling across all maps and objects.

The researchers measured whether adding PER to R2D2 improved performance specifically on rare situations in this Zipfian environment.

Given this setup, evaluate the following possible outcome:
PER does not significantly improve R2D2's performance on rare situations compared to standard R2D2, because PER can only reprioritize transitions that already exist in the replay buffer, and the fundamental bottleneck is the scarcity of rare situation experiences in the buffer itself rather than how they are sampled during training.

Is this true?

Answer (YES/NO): NO